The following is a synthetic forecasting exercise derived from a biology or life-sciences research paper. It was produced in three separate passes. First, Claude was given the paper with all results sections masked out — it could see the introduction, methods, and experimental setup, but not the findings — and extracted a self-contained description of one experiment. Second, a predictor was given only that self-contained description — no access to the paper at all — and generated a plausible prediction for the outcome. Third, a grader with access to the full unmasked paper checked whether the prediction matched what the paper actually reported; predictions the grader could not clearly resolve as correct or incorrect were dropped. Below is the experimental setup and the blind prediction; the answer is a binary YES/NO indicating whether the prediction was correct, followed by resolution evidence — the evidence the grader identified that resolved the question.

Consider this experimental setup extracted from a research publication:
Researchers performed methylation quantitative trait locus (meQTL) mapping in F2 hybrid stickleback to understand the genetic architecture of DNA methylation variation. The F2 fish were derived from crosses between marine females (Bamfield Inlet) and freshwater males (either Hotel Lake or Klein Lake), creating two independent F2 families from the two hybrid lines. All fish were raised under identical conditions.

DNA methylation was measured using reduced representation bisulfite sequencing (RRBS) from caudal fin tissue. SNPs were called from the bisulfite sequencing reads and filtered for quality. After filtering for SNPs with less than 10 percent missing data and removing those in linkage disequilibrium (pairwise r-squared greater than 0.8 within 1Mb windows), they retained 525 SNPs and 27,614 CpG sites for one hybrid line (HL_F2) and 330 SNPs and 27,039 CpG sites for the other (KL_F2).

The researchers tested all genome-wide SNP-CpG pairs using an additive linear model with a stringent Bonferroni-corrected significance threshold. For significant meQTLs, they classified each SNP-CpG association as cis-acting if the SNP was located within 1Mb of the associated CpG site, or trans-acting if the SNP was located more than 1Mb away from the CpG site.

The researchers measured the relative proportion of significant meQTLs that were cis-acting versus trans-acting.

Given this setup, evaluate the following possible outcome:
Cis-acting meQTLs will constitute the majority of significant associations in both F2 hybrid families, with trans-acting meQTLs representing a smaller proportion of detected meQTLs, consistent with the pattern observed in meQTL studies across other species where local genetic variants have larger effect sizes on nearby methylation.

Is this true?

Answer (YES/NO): NO